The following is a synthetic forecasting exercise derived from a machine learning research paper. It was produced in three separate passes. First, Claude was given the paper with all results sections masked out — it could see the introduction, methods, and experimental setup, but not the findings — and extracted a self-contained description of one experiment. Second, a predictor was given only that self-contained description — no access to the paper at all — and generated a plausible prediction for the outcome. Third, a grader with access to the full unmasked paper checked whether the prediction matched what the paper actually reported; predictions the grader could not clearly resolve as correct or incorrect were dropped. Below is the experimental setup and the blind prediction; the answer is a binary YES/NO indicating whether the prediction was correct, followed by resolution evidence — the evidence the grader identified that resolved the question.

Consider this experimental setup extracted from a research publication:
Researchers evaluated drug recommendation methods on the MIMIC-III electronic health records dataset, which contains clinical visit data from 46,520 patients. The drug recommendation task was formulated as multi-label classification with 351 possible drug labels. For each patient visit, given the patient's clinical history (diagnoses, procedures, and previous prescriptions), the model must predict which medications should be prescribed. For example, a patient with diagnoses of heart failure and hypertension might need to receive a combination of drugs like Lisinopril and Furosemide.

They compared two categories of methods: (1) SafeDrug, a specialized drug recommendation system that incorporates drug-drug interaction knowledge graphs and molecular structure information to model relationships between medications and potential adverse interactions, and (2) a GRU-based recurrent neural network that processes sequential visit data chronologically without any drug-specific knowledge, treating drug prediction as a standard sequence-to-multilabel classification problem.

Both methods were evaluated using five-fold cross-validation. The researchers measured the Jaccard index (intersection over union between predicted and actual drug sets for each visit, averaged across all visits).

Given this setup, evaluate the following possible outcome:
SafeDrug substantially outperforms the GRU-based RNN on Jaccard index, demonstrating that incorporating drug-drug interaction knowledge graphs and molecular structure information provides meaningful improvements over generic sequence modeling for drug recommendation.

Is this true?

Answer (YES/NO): NO